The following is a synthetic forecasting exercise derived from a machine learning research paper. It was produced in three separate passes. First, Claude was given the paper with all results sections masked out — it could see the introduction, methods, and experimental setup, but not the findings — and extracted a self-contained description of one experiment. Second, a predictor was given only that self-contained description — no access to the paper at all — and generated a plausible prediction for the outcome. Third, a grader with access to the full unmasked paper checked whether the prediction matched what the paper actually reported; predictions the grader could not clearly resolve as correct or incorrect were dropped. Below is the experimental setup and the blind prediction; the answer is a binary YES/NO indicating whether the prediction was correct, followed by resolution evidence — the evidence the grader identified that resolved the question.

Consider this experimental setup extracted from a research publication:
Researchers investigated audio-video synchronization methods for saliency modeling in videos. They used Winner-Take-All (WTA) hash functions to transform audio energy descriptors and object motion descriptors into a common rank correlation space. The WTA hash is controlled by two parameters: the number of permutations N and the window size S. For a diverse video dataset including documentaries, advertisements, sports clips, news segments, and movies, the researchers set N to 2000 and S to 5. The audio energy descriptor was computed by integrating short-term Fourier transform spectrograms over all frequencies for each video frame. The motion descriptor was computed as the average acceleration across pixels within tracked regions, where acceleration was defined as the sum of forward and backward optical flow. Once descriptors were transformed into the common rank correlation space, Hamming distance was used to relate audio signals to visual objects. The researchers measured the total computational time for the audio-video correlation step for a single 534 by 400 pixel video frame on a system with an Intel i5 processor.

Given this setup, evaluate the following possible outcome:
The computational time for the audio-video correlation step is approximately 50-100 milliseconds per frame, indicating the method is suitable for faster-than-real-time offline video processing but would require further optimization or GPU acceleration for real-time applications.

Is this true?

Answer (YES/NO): NO